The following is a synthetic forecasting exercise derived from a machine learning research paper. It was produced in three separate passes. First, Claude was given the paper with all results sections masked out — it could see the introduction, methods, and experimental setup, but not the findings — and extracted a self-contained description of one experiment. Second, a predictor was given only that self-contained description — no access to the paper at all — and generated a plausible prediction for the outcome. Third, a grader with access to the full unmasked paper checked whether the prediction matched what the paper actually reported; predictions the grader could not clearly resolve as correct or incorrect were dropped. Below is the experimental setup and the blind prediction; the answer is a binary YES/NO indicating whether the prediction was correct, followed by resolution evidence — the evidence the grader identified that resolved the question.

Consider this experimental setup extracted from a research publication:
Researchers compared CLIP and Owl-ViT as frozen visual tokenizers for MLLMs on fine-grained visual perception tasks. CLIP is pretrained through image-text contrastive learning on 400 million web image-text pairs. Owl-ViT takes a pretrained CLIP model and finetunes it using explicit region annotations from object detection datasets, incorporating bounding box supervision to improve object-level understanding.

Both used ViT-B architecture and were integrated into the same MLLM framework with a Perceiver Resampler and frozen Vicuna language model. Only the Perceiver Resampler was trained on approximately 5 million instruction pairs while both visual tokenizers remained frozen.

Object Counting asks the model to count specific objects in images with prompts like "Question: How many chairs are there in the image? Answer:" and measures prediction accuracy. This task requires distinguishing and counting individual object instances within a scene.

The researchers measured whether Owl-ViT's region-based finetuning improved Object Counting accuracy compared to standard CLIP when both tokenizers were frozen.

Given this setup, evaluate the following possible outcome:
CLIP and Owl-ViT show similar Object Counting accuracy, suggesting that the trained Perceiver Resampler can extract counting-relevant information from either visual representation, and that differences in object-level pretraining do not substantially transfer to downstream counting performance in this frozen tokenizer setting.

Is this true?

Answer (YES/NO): YES